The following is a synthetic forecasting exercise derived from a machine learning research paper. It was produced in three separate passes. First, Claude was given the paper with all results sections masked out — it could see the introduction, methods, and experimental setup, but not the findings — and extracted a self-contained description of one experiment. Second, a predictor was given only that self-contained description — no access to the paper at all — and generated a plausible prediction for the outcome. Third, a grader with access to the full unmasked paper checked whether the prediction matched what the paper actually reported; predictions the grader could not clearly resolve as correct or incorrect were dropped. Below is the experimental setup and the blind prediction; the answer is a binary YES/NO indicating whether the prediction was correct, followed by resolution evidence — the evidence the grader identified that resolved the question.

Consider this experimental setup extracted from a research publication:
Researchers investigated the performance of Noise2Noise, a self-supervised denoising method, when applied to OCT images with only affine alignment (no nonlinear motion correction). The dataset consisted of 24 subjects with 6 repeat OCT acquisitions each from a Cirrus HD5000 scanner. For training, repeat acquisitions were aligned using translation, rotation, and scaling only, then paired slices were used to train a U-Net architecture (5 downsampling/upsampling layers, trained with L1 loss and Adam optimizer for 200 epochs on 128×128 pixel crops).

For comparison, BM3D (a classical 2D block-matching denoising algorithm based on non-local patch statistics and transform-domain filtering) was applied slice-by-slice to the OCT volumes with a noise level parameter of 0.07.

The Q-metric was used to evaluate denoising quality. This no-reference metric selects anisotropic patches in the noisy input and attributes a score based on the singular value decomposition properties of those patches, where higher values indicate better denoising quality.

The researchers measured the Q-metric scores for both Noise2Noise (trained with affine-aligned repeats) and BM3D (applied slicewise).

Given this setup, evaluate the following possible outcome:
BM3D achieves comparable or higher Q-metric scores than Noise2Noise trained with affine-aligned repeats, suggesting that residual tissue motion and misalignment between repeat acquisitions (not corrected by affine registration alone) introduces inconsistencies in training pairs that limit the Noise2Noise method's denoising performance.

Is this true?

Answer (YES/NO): NO